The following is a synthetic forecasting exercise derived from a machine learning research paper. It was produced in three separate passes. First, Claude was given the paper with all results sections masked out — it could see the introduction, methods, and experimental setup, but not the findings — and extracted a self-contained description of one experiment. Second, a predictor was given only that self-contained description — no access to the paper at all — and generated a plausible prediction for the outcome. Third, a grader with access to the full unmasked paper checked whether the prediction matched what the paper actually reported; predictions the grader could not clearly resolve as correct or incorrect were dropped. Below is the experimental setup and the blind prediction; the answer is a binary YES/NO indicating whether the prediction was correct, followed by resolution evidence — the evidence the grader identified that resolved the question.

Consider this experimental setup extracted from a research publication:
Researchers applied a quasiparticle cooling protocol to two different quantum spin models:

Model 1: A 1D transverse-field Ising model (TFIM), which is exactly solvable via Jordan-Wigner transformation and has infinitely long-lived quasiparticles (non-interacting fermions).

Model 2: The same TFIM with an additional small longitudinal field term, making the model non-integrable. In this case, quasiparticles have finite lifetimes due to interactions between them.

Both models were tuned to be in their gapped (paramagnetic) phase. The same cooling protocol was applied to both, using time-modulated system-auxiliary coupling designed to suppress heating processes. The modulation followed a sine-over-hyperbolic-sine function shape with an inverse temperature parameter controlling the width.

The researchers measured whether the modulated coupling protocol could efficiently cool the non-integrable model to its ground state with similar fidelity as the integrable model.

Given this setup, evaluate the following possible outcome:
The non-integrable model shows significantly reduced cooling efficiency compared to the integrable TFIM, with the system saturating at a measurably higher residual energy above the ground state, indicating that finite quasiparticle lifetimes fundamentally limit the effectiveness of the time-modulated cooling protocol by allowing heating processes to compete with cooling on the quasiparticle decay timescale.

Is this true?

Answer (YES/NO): NO